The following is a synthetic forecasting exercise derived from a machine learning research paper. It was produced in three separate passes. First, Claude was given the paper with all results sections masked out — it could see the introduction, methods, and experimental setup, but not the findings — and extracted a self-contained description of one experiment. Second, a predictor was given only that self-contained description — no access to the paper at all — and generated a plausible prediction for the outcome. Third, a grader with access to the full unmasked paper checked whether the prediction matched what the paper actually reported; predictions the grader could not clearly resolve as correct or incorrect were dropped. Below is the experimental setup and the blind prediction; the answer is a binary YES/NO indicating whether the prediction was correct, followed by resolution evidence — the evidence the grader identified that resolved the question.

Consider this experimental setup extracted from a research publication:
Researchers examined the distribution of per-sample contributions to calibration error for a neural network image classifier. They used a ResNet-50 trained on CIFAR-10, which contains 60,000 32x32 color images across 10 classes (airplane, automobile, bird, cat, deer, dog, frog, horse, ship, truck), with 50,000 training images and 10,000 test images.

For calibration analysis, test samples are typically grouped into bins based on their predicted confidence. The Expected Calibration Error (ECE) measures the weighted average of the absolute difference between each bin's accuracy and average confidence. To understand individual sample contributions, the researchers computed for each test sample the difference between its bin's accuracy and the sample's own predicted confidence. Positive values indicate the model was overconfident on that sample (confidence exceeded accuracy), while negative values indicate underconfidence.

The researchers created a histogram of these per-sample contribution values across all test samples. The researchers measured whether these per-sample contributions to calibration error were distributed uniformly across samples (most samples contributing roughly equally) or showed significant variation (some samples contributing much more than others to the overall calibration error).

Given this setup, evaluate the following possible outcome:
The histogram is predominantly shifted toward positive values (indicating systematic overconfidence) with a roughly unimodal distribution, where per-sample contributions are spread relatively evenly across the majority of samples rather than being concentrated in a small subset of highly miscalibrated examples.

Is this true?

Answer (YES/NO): NO